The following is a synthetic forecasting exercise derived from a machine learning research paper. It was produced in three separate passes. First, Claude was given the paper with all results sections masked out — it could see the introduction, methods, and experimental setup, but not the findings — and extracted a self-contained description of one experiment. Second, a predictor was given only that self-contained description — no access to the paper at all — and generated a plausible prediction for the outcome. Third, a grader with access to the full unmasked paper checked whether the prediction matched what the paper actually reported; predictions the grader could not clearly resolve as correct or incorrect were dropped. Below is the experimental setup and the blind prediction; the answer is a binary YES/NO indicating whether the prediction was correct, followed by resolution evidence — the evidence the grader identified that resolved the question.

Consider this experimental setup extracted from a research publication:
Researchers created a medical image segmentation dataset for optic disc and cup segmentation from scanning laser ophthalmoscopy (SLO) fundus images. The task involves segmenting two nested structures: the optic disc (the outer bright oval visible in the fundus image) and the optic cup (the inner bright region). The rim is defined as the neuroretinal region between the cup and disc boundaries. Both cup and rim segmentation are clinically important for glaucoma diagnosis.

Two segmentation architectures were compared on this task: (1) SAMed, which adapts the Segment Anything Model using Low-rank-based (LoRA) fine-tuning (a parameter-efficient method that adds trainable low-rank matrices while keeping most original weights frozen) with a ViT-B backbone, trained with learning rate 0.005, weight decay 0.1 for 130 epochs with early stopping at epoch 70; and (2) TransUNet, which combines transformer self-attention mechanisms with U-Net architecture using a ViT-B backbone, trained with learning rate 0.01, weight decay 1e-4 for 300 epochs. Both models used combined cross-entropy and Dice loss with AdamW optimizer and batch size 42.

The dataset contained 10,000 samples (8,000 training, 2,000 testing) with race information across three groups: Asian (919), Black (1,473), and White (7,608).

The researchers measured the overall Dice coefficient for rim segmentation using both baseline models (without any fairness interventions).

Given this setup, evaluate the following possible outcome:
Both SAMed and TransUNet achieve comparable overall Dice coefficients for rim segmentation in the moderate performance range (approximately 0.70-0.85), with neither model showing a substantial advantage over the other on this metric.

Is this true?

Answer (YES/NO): NO